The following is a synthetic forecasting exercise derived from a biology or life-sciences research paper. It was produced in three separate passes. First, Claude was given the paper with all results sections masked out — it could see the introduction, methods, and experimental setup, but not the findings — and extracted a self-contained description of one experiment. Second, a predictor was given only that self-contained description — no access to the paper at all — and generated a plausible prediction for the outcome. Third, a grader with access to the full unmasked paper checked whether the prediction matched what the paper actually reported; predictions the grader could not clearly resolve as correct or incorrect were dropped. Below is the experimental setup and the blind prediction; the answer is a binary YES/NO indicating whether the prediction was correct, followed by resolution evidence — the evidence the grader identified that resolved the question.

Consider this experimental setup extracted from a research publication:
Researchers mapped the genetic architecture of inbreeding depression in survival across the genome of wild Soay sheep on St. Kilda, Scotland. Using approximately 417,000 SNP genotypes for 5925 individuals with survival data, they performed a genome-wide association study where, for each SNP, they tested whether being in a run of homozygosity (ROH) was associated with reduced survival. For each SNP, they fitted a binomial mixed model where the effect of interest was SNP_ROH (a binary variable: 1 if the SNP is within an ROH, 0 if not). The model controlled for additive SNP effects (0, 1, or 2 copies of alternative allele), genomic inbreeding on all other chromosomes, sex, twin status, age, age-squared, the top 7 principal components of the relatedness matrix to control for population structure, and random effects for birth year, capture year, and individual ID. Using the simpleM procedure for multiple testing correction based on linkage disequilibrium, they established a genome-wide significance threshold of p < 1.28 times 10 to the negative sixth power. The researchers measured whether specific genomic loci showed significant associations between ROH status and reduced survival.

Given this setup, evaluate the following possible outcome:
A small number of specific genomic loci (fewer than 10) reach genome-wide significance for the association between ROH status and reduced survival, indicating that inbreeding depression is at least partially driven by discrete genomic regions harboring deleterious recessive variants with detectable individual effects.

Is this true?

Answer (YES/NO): YES